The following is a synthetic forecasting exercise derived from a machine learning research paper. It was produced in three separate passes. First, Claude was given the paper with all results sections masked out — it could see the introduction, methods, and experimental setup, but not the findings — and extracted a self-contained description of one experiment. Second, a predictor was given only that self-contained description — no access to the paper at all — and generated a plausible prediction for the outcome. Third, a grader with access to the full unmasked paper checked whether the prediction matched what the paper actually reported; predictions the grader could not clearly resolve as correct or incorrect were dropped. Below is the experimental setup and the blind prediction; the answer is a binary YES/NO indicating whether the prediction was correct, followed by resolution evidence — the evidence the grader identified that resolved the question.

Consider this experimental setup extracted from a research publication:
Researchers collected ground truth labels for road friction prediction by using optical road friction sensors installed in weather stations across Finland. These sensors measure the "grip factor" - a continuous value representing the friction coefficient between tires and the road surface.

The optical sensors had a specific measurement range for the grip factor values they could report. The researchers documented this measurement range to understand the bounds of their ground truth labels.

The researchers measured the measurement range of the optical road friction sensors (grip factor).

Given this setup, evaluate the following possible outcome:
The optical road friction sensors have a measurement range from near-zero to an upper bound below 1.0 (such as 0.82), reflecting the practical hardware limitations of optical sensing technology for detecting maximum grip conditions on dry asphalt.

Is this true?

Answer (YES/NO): YES